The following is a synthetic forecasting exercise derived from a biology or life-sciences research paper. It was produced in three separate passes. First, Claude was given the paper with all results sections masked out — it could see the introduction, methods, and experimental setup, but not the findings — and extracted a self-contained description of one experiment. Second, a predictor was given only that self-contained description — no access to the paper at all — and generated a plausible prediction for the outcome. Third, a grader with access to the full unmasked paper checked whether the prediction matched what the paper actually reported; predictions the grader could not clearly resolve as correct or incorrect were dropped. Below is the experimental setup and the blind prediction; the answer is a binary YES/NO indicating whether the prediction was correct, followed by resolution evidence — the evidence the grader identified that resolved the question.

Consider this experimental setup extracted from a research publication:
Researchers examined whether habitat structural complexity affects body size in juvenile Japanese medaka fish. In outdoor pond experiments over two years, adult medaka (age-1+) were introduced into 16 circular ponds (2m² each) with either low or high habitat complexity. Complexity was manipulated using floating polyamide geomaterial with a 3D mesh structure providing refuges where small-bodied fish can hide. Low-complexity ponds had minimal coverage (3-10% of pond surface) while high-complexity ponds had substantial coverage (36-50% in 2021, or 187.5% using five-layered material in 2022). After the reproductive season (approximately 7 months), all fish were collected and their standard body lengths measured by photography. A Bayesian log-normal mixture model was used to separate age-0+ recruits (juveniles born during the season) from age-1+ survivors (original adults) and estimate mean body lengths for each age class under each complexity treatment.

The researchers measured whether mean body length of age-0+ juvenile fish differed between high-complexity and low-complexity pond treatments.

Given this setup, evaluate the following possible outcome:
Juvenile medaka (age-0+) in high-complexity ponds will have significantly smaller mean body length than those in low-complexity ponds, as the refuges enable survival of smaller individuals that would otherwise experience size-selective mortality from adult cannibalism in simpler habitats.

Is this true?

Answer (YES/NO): YES